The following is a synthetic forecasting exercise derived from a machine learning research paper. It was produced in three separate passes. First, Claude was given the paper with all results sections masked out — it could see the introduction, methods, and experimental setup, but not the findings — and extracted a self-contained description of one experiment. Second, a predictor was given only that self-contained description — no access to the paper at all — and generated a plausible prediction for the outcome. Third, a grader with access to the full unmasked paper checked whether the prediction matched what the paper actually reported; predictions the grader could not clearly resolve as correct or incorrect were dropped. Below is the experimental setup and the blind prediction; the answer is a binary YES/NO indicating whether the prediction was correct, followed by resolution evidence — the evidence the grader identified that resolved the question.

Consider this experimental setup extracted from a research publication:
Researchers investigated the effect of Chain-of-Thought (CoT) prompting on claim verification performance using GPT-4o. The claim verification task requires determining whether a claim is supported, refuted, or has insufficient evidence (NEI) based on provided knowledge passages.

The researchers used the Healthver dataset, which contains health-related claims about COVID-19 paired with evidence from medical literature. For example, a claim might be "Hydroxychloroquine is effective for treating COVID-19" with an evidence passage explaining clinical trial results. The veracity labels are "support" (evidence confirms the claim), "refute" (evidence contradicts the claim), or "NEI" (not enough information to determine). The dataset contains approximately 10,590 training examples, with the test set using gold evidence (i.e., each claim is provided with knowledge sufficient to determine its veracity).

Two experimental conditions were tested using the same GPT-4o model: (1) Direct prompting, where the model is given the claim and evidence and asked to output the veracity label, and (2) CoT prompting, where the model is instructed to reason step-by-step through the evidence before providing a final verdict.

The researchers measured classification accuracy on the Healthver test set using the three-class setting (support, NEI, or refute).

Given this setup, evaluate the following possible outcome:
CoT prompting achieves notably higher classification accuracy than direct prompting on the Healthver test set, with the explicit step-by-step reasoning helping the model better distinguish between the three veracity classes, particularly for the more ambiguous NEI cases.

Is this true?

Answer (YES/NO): NO